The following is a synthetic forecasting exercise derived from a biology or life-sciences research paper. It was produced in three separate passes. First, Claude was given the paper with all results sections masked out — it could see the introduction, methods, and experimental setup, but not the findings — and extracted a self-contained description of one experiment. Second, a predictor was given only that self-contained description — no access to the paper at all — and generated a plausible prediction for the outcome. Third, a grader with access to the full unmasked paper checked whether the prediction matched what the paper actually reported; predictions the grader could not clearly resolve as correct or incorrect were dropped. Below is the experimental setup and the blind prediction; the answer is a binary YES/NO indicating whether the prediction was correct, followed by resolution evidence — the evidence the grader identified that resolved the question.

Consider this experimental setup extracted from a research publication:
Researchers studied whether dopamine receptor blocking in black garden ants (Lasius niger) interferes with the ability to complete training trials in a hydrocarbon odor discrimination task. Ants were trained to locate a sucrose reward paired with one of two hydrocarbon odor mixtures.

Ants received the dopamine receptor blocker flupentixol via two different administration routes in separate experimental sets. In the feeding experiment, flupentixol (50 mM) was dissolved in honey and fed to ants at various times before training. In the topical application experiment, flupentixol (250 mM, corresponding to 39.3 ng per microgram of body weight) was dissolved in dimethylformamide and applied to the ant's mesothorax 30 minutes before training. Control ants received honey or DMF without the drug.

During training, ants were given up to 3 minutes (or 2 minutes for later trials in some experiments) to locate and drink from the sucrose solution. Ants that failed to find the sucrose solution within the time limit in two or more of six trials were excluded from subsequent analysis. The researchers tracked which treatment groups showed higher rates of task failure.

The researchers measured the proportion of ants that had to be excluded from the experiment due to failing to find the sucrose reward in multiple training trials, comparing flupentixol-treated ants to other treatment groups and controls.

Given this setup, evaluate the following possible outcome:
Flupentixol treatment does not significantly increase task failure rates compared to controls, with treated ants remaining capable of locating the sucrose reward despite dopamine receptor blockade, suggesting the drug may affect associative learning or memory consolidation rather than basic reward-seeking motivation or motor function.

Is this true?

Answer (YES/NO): NO